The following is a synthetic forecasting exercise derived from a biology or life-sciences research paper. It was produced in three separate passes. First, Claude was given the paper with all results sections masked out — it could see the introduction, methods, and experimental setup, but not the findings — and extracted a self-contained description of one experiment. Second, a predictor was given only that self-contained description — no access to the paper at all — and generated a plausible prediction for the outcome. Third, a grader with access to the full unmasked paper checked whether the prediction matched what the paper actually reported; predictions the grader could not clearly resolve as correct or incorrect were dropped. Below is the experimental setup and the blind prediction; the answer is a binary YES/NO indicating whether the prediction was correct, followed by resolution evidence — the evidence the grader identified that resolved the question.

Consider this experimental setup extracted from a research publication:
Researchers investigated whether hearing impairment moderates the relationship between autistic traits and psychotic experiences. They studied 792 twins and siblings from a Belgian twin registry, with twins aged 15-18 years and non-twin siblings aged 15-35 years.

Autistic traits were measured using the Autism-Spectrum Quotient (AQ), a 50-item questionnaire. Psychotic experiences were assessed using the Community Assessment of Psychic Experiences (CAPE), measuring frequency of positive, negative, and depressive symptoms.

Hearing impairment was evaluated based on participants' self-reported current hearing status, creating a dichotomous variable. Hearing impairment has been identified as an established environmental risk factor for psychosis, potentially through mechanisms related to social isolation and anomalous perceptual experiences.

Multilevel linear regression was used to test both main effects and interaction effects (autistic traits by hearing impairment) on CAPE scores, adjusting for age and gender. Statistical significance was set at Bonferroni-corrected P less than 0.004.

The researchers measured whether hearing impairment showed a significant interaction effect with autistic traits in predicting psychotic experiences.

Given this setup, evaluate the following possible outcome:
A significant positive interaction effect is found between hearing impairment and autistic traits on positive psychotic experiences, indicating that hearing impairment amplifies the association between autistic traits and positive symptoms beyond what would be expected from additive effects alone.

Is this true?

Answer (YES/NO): NO